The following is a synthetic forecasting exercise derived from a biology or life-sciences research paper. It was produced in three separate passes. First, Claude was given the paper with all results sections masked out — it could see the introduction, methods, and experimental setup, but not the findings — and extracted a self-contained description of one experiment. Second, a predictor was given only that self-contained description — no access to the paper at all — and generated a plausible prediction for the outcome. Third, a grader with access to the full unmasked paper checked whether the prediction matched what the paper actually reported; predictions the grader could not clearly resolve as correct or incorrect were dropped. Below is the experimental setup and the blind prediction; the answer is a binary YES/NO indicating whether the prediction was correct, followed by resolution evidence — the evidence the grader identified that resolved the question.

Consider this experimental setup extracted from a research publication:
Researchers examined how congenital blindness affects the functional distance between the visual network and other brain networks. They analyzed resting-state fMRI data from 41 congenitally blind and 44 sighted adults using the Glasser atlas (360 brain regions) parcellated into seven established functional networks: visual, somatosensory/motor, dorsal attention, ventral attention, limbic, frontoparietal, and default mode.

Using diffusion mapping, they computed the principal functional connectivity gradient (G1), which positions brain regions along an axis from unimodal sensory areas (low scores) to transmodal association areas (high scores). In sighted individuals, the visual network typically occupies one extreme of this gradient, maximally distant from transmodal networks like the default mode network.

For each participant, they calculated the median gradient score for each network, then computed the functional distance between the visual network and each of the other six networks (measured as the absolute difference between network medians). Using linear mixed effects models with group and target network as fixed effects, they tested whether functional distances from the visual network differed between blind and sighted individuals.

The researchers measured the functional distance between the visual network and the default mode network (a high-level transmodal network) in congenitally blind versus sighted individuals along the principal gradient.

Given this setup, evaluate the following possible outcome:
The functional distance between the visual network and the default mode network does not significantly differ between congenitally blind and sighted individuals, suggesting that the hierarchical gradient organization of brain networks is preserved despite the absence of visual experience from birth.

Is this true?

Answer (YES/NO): NO